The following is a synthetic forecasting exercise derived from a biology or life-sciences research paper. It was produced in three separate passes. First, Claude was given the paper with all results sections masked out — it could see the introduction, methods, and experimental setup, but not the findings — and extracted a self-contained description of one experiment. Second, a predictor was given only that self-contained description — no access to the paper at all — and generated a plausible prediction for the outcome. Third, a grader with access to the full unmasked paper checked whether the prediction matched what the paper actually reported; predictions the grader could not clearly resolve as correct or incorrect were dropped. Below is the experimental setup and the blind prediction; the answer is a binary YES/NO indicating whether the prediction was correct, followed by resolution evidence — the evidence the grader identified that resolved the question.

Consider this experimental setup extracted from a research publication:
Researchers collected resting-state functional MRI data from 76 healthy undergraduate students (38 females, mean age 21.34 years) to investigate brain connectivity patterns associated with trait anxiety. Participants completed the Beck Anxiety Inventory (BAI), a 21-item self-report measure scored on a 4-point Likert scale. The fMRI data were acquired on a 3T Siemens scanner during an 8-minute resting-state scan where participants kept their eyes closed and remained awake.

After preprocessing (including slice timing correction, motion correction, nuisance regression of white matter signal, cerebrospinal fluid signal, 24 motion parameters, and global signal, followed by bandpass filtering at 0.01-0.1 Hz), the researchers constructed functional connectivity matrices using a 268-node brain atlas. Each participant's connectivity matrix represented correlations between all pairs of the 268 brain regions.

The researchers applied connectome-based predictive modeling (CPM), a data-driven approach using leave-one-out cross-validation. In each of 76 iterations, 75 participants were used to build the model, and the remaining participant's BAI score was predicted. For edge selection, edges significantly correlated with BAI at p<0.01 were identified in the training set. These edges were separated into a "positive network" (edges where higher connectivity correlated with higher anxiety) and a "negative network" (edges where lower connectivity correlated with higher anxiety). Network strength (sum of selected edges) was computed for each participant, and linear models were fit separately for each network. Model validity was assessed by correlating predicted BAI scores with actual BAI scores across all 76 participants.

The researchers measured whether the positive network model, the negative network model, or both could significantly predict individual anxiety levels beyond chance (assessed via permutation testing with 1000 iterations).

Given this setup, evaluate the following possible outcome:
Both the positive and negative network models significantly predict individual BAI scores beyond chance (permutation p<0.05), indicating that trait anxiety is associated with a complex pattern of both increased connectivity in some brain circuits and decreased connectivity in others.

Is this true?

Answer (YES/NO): NO